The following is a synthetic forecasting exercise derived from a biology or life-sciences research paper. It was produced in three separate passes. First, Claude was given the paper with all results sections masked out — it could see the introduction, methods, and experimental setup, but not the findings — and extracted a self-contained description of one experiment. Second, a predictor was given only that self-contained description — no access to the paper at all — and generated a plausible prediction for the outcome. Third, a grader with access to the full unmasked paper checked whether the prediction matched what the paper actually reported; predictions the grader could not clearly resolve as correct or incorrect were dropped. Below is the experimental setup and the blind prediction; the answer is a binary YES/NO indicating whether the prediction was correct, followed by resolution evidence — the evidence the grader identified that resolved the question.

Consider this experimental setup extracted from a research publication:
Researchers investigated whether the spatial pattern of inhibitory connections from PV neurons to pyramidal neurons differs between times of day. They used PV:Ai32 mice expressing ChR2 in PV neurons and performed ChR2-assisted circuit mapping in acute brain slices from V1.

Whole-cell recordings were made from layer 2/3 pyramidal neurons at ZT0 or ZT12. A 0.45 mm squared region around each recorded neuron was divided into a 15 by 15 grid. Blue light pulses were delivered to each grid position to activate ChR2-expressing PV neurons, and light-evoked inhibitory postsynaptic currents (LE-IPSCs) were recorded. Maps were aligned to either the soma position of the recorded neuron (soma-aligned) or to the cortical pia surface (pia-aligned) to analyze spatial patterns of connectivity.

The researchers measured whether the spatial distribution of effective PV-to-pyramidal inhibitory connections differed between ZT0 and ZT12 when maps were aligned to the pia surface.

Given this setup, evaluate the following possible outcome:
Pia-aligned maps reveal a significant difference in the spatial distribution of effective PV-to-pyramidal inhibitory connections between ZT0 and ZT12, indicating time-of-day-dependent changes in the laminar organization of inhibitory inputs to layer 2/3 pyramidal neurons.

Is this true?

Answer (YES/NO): NO